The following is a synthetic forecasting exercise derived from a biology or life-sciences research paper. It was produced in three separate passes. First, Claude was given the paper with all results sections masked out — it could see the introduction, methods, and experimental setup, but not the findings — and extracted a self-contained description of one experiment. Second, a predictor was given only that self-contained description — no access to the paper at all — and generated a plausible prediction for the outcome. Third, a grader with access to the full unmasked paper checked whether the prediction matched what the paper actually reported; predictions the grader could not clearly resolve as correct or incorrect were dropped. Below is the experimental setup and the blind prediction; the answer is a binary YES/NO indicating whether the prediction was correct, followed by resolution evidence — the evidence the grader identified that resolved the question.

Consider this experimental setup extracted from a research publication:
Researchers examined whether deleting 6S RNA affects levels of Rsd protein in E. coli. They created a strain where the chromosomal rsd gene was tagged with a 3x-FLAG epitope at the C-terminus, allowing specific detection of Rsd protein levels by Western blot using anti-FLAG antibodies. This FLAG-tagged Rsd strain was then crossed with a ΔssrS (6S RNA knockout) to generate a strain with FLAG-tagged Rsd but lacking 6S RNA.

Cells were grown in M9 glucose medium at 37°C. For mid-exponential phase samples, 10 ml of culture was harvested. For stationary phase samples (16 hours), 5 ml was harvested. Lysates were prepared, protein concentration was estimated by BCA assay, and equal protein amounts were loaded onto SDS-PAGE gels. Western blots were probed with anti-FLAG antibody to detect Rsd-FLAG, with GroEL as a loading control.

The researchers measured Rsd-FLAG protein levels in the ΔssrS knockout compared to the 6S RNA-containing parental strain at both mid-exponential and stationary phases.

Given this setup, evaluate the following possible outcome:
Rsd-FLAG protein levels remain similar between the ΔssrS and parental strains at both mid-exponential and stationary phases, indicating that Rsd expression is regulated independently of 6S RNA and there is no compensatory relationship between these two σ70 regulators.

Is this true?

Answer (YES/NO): NO